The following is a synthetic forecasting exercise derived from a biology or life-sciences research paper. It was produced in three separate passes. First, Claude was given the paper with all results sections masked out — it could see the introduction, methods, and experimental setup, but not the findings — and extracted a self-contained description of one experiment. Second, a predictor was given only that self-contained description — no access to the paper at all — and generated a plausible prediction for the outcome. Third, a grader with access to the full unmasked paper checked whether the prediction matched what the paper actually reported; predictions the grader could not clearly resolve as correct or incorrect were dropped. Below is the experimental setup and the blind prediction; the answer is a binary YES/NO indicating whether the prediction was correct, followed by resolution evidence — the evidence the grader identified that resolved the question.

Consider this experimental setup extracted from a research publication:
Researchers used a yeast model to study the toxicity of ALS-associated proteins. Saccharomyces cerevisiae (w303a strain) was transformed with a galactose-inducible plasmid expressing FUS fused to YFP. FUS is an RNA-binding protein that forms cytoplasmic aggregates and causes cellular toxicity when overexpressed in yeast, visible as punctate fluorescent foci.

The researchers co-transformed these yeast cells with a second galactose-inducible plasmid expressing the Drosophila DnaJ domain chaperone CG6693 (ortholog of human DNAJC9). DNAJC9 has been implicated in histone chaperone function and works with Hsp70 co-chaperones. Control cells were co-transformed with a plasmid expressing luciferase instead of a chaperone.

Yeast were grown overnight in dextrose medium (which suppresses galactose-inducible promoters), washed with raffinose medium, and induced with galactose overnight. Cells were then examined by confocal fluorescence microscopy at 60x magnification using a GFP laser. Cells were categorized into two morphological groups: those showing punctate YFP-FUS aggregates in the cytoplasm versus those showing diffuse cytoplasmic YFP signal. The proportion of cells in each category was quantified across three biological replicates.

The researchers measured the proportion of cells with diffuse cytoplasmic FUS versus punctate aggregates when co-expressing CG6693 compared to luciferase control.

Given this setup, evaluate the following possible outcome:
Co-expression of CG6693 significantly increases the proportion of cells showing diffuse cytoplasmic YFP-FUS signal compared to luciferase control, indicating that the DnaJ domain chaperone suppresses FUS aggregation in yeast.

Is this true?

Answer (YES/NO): YES